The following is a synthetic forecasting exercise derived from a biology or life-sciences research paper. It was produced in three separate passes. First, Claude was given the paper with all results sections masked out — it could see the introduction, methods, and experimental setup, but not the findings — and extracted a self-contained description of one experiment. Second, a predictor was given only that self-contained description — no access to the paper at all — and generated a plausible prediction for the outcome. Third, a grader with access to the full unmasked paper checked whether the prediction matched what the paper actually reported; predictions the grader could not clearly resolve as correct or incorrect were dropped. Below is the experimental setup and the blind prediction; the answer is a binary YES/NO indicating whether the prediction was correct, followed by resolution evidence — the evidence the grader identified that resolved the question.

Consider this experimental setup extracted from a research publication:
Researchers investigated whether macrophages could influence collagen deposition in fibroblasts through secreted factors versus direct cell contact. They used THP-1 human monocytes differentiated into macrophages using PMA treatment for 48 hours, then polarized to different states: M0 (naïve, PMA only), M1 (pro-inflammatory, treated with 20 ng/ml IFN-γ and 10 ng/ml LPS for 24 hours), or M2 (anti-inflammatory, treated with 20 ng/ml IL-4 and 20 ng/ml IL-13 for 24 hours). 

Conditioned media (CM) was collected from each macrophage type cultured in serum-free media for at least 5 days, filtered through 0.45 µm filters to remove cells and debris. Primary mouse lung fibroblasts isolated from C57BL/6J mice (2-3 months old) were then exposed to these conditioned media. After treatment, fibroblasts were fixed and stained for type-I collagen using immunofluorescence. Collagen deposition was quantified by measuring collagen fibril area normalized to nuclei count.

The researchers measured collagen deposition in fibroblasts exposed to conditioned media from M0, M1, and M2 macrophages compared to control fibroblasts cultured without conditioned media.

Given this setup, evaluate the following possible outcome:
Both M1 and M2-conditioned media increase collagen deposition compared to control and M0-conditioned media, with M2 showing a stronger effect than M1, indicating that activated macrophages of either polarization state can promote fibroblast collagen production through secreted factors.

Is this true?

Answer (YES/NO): NO